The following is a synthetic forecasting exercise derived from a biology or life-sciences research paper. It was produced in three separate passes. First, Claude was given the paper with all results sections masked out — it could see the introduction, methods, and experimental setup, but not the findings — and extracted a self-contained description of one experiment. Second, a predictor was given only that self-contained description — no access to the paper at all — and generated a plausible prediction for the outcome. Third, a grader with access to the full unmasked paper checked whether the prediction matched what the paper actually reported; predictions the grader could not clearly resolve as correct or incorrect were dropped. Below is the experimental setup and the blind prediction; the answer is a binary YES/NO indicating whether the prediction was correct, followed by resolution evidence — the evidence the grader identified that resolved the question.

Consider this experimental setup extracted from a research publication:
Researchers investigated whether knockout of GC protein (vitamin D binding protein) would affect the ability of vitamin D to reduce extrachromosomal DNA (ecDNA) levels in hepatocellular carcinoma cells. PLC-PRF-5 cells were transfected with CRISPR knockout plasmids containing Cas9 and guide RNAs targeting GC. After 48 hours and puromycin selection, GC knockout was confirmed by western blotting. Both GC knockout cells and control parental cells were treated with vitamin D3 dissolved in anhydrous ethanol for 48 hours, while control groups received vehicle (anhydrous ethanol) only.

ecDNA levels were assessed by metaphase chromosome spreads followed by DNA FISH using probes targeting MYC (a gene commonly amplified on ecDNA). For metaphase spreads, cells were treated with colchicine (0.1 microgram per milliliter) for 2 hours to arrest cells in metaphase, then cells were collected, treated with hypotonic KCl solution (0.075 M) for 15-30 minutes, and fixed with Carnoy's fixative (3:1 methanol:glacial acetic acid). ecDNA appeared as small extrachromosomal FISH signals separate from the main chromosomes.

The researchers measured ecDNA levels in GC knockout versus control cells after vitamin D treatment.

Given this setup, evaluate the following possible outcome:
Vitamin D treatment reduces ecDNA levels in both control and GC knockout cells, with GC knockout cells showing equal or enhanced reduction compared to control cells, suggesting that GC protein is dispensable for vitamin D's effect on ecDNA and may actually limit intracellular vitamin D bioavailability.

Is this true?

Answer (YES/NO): NO